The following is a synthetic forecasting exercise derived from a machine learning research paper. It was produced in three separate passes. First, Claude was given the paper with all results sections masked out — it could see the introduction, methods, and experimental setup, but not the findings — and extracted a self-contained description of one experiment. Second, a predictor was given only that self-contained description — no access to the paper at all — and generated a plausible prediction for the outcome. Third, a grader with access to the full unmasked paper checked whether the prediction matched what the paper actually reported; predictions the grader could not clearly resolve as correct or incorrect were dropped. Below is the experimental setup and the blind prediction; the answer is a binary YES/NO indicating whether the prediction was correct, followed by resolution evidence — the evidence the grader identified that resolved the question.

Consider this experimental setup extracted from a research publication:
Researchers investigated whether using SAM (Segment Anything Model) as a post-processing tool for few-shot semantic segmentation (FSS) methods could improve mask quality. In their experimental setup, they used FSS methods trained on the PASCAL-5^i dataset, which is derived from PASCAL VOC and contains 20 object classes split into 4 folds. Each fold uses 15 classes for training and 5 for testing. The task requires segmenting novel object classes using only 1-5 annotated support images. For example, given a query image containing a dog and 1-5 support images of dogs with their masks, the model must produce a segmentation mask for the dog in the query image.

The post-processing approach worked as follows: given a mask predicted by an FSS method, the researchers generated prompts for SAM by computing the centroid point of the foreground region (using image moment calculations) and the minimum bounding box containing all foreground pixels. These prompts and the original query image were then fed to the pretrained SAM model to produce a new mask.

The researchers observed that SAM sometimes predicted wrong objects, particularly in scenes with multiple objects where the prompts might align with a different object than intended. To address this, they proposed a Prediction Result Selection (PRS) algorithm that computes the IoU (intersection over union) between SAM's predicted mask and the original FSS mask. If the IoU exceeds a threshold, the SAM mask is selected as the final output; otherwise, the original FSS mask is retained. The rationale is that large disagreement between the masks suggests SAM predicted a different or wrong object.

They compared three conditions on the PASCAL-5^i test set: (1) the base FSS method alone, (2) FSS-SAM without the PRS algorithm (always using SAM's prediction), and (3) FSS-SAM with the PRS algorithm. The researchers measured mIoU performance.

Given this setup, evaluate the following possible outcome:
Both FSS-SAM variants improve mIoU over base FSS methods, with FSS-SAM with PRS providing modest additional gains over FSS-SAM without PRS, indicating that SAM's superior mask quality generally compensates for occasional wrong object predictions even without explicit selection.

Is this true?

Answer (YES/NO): NO